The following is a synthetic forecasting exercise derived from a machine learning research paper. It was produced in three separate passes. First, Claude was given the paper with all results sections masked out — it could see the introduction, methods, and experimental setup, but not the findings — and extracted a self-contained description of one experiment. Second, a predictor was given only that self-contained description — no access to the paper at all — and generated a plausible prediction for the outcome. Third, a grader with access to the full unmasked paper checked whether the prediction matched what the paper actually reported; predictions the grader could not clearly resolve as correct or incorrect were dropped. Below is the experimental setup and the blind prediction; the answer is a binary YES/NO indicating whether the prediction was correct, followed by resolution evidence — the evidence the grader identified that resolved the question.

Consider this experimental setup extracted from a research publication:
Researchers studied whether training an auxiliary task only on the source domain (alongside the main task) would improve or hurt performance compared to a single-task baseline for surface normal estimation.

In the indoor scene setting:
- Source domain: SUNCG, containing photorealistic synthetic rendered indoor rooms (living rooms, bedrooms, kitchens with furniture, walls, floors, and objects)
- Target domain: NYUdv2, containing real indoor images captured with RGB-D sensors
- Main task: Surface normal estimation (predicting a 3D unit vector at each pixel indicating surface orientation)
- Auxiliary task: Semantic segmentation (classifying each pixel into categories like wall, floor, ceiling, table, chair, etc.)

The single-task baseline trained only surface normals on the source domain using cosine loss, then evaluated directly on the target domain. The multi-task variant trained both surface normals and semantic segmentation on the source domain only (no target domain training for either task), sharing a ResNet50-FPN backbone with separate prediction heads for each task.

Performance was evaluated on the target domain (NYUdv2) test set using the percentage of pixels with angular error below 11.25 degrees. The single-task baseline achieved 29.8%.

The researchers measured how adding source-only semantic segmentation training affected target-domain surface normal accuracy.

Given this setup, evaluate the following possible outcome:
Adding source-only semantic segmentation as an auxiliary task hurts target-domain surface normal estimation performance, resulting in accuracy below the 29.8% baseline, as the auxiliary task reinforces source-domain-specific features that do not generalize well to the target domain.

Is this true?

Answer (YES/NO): YES